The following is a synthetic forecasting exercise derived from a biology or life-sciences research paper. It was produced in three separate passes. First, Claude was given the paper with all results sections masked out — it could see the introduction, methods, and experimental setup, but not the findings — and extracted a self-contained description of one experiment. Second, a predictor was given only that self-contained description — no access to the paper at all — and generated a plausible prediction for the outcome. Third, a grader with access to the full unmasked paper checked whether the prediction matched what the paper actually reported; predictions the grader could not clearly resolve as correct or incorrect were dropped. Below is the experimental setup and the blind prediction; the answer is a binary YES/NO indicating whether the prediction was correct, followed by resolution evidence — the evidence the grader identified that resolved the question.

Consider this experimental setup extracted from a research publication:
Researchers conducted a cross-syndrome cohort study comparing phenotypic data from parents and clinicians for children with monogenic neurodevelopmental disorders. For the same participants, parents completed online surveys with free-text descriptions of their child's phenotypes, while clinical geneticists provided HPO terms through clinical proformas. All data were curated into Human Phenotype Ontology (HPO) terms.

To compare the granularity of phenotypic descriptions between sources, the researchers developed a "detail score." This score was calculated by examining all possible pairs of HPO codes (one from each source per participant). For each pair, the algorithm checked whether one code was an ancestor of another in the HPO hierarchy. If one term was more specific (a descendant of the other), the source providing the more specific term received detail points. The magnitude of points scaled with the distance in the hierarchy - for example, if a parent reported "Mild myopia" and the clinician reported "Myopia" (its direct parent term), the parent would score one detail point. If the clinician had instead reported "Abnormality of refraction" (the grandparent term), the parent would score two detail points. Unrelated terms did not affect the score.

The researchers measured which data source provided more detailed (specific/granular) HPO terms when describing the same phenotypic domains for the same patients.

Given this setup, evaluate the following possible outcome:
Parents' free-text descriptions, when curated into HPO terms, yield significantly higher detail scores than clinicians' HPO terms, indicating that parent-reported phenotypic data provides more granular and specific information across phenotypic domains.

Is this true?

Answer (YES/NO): NO